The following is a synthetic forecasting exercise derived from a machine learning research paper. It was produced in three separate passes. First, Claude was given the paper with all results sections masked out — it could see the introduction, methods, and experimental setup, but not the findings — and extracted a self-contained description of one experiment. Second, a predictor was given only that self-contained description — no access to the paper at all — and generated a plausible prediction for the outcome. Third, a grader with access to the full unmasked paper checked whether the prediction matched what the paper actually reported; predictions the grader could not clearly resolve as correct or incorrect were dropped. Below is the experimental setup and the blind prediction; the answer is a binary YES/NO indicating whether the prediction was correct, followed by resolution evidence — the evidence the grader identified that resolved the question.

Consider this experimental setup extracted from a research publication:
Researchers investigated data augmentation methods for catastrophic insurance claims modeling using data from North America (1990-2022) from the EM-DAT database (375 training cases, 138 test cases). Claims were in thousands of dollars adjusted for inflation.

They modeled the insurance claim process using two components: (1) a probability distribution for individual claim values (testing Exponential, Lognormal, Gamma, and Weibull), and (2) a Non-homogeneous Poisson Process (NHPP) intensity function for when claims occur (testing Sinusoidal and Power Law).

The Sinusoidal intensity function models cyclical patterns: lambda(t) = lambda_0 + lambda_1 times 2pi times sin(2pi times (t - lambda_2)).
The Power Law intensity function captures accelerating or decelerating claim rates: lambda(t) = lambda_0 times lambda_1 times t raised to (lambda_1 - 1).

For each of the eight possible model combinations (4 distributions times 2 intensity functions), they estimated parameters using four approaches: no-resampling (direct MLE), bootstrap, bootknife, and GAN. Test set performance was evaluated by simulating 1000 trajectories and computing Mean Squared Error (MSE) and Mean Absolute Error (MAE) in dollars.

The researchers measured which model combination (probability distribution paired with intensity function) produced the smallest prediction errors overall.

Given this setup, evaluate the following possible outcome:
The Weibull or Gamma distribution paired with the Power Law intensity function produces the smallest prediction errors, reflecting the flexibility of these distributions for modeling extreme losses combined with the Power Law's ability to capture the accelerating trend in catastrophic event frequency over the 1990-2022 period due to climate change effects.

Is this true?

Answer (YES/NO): YES